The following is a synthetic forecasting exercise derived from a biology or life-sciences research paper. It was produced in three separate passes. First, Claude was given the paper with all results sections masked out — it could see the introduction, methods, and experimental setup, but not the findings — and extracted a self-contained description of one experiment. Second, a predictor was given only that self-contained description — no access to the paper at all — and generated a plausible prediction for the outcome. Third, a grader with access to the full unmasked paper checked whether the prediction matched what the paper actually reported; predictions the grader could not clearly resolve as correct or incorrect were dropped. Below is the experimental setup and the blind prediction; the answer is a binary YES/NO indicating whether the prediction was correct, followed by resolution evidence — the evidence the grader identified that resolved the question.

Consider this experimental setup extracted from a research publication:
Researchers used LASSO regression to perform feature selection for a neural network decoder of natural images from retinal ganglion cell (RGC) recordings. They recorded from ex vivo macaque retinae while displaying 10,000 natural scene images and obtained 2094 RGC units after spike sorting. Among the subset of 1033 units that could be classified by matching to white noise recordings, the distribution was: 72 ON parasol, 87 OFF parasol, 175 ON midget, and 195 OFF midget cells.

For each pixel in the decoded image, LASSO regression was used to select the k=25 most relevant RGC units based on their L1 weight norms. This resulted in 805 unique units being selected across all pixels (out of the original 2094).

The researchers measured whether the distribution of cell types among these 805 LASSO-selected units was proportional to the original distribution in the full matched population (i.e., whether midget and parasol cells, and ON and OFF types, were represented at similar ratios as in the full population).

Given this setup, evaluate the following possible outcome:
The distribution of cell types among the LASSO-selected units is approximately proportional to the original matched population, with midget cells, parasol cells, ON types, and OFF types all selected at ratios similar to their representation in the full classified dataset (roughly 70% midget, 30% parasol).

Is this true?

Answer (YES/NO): YES